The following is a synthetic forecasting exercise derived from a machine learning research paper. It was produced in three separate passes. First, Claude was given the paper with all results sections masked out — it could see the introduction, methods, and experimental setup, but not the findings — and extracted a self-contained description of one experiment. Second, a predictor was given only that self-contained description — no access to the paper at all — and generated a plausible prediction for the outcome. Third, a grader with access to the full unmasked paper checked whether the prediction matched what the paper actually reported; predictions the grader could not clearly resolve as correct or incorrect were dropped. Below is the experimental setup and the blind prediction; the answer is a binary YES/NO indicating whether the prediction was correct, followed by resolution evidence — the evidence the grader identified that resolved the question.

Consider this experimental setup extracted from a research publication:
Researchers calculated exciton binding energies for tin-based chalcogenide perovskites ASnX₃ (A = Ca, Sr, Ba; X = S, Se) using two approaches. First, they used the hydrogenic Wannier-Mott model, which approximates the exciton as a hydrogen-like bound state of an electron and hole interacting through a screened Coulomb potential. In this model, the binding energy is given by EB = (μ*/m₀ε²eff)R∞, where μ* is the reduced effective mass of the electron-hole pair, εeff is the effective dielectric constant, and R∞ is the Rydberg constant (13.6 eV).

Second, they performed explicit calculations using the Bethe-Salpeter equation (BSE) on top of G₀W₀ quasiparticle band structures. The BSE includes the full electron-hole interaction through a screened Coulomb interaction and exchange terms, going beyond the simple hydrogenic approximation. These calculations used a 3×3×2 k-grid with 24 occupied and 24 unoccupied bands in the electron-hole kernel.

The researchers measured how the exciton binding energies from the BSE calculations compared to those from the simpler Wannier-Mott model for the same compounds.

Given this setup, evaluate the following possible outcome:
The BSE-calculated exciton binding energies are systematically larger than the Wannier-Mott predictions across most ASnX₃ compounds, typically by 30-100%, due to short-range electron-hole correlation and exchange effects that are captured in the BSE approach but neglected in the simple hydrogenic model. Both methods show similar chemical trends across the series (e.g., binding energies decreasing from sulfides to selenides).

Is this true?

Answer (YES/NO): NO